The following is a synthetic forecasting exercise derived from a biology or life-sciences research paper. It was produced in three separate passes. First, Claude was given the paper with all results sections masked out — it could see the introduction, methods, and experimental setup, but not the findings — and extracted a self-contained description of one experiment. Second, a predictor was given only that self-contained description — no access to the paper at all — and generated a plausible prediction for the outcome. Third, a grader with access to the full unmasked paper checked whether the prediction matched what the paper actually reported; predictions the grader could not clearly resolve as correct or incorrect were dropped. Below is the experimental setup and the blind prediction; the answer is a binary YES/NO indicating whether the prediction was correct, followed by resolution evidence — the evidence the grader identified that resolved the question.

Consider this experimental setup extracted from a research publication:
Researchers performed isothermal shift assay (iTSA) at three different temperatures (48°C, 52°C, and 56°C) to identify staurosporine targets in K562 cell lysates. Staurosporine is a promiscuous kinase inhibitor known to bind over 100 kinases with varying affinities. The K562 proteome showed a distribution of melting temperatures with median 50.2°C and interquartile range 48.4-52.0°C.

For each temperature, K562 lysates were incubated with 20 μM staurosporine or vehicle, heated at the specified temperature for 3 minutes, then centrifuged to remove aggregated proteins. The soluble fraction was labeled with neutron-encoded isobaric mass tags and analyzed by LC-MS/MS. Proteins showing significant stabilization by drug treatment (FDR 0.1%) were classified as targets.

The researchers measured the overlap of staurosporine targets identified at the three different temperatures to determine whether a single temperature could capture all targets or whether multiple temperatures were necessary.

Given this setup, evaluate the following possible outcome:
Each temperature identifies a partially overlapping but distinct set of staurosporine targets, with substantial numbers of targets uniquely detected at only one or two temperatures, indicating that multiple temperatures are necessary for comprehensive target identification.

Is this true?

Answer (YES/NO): NO